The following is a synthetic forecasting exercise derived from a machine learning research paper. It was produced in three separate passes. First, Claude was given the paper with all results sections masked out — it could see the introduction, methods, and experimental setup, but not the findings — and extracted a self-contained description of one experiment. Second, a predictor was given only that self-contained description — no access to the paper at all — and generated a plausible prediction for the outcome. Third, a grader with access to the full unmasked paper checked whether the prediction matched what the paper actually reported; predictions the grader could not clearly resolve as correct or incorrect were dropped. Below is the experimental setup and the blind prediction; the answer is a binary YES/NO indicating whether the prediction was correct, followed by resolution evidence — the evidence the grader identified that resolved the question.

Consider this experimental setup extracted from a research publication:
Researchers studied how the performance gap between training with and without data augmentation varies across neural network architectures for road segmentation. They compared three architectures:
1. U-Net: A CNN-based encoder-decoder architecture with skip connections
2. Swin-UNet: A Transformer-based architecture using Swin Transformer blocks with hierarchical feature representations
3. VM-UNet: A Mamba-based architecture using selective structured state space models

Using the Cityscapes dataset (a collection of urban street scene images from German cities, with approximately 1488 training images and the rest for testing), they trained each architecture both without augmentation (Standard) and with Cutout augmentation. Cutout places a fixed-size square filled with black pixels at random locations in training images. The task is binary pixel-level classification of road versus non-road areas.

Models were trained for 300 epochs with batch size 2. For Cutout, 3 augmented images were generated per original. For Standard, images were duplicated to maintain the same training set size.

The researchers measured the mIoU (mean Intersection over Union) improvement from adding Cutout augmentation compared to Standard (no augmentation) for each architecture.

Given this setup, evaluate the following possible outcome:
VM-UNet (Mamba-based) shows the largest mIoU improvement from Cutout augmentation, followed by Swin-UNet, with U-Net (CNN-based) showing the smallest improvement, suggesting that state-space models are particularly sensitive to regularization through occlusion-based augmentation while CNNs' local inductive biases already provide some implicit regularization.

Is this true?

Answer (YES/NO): NO